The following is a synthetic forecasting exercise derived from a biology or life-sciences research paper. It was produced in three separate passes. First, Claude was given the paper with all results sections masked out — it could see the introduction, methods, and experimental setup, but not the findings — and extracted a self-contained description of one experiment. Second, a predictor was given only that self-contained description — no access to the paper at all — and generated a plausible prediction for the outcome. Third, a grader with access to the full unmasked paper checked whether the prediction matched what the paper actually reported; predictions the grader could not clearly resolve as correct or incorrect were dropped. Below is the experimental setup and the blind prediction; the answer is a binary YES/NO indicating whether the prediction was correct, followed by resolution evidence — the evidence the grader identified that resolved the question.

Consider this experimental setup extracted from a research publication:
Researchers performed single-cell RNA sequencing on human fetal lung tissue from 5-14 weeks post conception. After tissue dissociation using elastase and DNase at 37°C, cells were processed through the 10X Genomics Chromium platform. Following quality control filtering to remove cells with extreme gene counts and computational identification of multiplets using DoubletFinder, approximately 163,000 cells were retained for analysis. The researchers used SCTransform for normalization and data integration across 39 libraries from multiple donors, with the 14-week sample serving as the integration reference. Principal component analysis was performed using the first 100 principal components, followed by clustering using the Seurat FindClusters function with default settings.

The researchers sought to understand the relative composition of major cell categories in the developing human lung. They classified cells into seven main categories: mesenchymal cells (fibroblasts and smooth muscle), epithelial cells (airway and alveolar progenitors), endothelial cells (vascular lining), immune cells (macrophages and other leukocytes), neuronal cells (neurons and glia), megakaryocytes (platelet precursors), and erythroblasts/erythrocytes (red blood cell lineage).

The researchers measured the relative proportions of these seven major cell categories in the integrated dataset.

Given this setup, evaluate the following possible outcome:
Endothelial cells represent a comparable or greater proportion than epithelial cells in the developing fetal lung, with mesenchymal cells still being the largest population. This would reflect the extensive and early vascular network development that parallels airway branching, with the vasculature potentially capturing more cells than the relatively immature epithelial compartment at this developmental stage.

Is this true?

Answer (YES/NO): NO